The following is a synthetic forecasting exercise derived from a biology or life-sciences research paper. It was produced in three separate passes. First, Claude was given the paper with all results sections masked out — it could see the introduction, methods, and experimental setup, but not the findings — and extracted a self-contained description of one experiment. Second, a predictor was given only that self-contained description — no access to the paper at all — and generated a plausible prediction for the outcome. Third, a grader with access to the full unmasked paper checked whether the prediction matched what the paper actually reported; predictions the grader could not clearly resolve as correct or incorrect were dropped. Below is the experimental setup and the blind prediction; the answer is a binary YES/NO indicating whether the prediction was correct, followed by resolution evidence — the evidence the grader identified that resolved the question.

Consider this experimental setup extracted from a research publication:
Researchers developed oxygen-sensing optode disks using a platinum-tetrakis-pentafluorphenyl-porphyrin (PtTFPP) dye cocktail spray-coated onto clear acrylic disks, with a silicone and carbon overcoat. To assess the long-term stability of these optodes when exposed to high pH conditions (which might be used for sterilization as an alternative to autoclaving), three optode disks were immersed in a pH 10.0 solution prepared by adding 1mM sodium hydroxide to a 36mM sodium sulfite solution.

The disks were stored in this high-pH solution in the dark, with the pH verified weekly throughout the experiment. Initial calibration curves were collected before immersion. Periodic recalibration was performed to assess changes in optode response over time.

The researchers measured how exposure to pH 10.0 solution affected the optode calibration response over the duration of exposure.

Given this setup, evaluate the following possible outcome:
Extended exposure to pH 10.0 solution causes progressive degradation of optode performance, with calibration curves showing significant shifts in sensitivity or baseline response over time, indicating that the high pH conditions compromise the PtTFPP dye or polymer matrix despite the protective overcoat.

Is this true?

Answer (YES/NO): NO